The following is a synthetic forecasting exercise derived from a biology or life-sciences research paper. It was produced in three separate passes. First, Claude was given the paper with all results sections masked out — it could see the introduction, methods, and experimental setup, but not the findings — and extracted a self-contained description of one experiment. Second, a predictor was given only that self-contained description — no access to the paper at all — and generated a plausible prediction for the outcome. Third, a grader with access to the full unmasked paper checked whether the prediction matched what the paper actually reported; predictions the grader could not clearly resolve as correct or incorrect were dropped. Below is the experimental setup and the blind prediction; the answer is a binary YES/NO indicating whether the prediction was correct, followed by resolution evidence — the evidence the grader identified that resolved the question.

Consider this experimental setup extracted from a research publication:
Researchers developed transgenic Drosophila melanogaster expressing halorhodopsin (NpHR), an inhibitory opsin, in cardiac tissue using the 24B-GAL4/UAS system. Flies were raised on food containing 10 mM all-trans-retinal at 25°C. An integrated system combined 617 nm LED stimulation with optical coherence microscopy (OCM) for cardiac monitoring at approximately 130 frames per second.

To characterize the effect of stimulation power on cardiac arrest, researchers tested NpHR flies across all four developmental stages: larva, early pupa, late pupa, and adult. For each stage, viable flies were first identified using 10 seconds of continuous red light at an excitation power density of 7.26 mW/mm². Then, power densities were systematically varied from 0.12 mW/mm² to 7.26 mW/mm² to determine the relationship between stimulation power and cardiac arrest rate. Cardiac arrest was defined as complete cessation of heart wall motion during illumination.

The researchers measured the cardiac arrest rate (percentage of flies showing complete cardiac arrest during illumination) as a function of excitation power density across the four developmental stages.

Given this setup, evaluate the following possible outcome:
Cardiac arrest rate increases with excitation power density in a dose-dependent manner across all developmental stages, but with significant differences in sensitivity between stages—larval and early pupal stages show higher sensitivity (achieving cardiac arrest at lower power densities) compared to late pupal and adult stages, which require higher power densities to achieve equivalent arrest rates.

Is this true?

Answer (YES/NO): NO